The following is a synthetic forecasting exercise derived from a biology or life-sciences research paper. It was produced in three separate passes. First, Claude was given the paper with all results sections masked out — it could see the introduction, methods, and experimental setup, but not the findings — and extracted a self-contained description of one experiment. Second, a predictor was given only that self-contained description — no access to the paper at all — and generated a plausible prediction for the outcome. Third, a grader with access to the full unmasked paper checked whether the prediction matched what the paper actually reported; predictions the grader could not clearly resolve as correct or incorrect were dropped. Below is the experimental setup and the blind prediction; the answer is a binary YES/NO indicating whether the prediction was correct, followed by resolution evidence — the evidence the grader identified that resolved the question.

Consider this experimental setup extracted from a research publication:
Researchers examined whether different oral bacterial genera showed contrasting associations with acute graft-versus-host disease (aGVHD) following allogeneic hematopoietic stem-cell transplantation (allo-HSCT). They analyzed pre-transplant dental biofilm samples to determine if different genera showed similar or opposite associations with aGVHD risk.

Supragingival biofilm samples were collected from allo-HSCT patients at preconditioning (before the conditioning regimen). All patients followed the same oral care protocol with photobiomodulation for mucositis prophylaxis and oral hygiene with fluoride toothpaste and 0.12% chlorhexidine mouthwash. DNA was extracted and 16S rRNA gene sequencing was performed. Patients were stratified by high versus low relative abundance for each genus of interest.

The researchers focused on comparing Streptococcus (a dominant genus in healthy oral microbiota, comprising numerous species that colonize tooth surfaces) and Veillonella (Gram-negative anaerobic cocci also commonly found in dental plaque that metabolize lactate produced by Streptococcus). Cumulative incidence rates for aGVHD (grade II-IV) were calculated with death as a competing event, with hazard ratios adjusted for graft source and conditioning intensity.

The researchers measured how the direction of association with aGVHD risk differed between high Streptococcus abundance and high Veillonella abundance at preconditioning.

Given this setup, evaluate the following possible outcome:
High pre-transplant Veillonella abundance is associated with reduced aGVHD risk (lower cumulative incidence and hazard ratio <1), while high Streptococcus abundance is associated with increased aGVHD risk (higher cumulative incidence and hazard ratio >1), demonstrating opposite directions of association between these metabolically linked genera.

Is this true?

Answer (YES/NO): YES